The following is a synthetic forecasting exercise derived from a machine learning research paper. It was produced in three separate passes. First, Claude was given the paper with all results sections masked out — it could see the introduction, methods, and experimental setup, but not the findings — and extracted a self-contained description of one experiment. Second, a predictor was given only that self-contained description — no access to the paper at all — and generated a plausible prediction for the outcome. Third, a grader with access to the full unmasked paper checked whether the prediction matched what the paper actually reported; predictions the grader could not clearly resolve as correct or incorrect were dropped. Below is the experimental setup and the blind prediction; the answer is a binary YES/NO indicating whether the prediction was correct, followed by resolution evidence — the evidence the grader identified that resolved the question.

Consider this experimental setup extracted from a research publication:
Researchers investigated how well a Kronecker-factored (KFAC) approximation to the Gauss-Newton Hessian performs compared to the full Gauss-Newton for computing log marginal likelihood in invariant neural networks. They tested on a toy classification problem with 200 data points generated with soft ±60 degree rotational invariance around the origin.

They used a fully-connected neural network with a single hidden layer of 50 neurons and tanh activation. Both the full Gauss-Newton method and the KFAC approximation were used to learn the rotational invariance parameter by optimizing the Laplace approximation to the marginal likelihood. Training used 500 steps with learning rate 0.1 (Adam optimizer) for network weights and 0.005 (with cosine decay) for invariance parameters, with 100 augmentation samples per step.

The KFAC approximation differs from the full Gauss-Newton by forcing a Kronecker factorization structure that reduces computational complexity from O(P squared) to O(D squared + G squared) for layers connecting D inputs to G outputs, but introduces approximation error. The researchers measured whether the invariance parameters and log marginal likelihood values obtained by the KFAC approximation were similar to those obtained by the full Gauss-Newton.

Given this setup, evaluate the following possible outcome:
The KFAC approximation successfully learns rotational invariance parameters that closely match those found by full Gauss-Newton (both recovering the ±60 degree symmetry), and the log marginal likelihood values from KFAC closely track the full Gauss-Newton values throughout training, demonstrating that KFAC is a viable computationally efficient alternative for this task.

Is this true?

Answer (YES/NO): YES